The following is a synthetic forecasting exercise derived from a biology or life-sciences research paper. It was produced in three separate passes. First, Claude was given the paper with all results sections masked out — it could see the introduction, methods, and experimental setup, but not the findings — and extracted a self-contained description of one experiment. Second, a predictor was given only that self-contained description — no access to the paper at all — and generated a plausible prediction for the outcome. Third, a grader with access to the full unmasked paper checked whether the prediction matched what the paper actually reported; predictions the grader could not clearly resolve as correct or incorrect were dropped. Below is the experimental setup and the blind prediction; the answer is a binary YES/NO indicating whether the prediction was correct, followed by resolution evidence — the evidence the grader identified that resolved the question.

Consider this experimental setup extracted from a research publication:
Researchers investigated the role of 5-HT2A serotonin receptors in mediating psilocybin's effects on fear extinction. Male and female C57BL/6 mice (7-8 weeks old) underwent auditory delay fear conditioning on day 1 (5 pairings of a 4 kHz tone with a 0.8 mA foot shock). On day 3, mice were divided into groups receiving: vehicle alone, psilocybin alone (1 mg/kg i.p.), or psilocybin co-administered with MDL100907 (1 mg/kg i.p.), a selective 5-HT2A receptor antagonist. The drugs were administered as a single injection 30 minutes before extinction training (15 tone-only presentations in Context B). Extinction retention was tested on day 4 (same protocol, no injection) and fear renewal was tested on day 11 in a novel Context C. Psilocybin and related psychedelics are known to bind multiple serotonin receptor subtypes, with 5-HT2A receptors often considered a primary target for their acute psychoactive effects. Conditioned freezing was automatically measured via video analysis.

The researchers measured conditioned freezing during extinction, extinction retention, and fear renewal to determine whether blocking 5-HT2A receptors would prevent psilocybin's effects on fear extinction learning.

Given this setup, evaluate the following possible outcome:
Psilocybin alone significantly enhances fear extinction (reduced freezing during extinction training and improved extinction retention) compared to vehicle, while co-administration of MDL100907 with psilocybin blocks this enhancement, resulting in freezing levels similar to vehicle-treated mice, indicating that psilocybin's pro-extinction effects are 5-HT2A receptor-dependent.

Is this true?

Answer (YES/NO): YES